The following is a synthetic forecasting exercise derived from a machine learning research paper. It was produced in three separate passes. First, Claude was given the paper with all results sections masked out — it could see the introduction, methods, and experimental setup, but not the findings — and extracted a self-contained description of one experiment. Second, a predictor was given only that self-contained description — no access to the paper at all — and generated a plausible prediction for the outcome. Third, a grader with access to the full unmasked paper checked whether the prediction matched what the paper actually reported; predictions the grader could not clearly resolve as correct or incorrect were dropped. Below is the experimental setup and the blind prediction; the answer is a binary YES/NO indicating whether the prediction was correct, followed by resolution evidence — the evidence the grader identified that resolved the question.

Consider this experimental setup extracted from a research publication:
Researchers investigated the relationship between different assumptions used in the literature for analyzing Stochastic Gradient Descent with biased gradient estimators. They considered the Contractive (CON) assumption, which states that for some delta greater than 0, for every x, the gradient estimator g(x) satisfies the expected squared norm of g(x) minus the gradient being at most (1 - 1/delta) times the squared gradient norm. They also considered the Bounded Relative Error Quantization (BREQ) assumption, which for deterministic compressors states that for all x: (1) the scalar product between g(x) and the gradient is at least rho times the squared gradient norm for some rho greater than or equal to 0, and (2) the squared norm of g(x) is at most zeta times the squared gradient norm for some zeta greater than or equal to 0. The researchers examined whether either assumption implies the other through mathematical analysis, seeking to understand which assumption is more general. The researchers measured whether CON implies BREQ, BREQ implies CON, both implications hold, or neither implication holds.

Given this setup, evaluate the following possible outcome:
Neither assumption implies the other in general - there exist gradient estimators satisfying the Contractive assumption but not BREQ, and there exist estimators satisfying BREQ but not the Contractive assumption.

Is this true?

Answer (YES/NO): YES